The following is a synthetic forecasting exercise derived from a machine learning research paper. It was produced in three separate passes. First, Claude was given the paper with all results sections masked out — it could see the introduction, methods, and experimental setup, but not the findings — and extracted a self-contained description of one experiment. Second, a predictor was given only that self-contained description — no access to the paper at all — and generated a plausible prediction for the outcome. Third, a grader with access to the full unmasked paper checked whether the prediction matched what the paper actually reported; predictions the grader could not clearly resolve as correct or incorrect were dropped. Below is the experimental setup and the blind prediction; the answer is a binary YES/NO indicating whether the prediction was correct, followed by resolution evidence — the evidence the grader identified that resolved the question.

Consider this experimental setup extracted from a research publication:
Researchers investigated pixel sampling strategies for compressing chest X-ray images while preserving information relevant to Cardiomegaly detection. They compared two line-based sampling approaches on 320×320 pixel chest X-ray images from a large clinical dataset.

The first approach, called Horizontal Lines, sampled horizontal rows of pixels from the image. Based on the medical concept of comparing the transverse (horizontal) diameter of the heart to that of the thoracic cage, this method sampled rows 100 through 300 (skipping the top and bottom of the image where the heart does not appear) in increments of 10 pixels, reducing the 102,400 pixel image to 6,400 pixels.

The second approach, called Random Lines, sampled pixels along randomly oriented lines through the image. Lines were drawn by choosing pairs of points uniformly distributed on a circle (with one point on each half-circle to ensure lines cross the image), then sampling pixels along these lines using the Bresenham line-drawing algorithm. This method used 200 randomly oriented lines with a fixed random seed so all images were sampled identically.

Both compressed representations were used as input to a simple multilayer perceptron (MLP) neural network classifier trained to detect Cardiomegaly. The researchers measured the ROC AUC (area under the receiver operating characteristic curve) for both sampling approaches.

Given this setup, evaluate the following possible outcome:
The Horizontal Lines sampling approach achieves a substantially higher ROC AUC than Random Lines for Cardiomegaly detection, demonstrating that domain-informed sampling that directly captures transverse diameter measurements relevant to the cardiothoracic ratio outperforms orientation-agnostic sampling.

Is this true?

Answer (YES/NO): NO